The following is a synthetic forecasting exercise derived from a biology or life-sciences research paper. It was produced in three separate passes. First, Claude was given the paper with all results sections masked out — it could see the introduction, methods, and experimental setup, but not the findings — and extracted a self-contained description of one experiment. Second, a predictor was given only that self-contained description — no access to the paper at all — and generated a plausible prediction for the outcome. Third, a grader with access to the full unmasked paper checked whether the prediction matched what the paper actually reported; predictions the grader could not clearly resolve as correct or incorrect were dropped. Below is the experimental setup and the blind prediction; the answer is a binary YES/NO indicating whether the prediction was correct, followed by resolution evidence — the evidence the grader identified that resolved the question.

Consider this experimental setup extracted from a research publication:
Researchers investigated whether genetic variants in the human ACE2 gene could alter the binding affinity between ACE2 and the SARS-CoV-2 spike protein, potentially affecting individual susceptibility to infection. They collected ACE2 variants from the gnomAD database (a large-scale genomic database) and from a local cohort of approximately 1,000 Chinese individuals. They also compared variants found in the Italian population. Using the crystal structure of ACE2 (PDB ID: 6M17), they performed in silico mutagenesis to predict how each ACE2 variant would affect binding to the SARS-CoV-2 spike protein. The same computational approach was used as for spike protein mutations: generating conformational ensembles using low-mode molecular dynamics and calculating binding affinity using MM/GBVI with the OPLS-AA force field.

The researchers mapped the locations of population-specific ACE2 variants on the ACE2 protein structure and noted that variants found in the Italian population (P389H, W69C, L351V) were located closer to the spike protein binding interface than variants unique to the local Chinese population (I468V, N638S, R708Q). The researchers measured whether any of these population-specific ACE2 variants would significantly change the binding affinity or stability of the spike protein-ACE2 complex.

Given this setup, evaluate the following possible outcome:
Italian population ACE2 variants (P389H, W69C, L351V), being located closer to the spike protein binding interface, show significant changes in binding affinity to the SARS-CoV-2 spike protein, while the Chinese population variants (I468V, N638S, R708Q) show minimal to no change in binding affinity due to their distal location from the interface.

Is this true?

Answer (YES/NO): NO